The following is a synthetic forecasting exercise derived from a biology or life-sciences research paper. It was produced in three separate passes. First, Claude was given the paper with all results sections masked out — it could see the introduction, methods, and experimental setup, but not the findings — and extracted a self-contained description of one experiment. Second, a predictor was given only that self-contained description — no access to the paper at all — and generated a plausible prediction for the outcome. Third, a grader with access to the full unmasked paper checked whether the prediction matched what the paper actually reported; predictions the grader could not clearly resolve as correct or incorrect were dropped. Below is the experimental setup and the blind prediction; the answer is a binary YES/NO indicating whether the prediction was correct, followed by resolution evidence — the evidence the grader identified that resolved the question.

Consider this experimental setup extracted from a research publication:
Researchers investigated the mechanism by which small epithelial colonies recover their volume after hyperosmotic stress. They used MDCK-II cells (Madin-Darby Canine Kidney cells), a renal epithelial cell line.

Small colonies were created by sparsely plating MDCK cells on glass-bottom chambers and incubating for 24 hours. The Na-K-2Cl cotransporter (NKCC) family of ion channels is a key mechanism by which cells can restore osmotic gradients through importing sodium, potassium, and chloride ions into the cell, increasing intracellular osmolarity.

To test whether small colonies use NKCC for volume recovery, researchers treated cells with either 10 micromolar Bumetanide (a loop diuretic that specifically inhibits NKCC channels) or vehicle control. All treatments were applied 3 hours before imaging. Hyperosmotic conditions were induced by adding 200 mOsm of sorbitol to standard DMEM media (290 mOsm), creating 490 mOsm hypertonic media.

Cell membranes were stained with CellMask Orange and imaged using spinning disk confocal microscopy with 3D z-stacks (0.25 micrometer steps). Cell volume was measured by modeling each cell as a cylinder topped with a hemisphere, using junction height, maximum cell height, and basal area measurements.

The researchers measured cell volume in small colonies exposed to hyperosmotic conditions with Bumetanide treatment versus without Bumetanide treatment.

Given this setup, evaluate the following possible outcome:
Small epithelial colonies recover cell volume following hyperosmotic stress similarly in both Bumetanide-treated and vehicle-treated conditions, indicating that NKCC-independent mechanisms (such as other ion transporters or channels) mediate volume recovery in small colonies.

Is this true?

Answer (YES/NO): NO